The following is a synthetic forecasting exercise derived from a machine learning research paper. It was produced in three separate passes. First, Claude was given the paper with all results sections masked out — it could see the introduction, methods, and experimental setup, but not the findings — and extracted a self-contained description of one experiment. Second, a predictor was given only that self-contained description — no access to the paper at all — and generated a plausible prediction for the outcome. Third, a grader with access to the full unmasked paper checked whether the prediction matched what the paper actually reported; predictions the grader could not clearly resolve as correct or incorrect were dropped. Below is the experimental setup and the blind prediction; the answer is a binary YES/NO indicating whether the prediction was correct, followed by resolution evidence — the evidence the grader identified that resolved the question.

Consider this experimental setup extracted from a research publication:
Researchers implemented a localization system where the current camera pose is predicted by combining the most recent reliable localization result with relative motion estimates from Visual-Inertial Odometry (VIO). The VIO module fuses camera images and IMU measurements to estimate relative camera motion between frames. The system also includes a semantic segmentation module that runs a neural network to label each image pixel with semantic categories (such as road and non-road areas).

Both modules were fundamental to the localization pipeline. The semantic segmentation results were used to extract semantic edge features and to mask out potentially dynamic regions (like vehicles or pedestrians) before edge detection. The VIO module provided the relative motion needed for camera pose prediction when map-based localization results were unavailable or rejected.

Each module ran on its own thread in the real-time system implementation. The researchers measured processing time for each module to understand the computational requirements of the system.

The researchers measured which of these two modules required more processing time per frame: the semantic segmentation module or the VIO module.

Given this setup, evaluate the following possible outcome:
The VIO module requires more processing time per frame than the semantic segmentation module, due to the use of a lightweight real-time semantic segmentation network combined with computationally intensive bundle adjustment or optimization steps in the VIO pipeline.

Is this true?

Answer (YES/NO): NO